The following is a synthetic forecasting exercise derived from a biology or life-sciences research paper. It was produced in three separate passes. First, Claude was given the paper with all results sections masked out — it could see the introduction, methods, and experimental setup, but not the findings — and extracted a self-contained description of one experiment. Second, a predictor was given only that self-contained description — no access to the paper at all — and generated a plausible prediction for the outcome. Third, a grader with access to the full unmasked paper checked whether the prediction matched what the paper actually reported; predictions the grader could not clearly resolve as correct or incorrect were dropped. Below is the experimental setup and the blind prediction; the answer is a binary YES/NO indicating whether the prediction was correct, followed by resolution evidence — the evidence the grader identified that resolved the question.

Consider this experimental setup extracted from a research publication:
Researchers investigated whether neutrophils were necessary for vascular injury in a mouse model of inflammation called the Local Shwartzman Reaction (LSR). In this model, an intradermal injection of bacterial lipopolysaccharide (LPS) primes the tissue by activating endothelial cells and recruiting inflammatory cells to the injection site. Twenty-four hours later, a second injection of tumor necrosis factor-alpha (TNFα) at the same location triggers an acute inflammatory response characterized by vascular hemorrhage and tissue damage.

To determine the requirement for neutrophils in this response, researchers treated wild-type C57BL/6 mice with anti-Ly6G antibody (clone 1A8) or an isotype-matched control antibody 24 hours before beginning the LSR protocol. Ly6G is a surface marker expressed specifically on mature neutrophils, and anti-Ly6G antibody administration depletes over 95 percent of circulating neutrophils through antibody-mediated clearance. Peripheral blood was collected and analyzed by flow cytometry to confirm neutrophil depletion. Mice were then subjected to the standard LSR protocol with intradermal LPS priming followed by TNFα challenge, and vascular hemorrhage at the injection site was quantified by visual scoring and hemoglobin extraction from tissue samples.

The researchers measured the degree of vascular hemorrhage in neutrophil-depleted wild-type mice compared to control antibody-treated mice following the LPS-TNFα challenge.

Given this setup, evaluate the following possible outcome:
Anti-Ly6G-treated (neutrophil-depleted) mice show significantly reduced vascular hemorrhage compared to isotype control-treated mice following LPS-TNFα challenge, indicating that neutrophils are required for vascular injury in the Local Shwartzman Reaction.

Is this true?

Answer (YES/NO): YES